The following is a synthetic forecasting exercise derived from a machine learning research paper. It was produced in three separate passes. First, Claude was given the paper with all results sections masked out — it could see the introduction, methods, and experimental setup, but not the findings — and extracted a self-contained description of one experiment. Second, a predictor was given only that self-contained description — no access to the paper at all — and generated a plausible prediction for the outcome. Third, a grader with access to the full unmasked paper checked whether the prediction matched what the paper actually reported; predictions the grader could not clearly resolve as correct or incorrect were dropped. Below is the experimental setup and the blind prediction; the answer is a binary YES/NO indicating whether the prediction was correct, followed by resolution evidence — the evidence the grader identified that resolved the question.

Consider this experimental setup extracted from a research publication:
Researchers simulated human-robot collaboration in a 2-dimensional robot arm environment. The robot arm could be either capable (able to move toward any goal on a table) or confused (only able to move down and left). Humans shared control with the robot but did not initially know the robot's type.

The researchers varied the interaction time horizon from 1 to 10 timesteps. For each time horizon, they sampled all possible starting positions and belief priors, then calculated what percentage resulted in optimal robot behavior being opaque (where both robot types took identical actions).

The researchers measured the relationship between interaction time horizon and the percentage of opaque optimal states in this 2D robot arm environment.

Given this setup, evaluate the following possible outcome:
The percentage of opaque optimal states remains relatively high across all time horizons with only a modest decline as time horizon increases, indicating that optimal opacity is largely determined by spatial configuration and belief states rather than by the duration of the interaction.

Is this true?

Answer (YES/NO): NO